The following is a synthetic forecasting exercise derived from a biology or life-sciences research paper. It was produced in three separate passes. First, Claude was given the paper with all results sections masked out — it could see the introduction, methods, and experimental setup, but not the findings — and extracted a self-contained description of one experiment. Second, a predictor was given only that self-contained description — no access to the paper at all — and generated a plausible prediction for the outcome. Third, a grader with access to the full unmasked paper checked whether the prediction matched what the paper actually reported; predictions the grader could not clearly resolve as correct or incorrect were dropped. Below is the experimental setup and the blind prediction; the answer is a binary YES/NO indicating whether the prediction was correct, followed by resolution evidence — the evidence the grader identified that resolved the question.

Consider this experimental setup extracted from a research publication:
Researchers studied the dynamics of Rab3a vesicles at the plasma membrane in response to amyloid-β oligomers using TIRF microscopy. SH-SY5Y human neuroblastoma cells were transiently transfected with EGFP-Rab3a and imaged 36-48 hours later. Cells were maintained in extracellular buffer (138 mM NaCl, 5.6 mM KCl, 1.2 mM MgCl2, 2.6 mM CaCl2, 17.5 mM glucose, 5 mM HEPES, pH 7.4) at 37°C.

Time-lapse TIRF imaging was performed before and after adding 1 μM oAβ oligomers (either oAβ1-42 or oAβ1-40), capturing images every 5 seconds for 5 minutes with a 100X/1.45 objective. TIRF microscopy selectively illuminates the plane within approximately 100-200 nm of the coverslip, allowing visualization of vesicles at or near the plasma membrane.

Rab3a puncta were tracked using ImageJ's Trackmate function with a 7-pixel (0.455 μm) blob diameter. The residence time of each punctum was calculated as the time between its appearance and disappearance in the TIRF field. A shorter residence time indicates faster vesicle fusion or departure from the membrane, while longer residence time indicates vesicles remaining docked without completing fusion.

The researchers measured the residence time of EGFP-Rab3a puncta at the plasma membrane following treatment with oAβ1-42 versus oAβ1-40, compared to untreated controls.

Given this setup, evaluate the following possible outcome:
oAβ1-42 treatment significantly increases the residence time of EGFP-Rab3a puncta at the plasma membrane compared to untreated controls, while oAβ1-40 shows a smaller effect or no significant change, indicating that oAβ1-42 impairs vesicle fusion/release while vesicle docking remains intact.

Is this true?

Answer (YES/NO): NO